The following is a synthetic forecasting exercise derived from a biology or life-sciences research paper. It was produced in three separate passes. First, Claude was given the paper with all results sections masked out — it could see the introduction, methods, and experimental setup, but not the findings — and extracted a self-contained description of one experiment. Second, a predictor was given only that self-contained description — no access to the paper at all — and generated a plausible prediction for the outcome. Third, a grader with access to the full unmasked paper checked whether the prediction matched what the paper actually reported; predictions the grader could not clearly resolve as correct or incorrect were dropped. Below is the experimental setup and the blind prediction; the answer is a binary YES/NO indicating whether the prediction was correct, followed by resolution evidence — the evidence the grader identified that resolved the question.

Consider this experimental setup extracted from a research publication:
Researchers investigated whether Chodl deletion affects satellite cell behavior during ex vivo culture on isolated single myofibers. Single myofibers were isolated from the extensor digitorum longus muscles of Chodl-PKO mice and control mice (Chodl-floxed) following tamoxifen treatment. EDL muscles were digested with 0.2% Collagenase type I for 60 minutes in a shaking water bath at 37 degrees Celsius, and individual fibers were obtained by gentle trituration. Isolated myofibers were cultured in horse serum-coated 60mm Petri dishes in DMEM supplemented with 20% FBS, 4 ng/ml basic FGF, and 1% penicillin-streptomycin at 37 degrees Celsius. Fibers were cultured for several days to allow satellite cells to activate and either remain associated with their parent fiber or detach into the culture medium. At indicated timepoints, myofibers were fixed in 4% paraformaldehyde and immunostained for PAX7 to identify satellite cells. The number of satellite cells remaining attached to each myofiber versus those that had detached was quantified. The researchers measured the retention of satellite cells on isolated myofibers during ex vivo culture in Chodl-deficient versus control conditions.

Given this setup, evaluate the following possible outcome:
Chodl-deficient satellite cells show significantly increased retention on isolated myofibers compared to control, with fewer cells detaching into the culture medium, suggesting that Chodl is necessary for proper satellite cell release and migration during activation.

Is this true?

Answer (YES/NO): NO